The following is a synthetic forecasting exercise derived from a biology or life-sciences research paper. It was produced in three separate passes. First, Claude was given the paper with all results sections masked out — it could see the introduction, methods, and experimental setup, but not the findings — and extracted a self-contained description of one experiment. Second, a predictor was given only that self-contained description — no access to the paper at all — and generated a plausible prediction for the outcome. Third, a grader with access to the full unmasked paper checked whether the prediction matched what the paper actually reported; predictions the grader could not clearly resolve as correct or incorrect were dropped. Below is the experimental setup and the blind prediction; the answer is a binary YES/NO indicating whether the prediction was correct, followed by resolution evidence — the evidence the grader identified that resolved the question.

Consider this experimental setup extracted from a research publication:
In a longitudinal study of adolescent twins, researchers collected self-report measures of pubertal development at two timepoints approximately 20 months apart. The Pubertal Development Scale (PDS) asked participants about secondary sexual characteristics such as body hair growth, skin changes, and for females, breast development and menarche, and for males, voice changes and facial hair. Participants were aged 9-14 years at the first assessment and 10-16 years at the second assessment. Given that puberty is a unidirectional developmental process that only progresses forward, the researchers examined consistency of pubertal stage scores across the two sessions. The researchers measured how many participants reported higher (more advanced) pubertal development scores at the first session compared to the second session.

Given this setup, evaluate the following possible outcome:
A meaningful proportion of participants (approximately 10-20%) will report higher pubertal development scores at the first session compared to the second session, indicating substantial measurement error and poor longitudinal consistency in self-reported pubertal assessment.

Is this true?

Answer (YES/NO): NO